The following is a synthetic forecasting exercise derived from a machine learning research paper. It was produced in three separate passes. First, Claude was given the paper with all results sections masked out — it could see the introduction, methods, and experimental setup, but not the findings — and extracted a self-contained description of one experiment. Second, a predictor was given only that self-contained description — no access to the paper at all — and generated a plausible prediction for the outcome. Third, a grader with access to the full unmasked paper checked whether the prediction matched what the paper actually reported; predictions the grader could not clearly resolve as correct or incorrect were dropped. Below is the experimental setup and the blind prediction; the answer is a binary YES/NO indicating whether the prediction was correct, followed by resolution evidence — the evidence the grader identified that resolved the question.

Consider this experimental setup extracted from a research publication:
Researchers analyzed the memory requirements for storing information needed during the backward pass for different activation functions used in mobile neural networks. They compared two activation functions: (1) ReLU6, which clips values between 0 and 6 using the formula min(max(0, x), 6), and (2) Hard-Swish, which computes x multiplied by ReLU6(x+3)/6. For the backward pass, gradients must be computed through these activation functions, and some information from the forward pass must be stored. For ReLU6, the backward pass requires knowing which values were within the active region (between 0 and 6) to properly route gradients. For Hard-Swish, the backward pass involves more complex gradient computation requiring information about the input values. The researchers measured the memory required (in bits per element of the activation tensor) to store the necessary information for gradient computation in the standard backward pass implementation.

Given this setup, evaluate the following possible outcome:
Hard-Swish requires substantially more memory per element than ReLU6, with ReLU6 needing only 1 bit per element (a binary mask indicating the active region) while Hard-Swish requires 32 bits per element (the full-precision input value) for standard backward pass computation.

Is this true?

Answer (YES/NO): NO